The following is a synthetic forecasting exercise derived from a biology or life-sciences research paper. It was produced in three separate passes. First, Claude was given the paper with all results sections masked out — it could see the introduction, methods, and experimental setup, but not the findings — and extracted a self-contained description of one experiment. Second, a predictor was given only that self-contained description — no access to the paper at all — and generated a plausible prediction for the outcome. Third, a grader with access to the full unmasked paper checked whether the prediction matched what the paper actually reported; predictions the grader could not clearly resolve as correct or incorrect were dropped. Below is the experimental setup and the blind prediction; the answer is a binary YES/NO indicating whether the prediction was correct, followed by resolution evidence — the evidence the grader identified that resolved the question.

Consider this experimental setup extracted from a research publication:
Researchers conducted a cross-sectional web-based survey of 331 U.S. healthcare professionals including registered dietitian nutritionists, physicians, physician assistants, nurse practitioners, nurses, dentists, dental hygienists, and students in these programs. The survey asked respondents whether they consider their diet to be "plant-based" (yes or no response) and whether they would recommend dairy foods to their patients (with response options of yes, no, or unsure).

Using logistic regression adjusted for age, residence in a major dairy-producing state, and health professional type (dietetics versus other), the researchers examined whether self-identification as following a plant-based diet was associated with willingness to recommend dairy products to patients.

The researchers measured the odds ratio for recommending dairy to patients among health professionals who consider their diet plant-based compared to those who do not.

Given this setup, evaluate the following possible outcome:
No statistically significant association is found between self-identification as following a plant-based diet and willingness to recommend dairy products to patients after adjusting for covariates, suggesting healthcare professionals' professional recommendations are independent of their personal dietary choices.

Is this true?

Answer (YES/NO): NO